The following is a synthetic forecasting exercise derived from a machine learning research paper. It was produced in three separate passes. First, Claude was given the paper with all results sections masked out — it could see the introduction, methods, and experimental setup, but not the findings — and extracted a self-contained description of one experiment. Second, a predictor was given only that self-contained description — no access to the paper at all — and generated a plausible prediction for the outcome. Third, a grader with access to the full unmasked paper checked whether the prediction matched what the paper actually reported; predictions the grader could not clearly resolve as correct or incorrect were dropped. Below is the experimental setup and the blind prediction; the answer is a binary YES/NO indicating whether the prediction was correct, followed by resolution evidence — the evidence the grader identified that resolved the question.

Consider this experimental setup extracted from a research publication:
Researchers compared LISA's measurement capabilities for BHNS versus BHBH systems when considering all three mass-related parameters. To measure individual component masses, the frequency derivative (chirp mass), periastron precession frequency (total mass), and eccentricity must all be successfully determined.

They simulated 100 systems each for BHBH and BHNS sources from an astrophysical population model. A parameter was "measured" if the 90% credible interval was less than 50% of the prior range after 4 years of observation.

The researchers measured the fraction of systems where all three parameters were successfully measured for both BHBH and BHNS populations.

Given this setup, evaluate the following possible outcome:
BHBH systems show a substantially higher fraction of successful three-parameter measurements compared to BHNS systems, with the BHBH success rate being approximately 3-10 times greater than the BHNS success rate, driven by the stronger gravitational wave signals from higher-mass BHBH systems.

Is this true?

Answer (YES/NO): NO